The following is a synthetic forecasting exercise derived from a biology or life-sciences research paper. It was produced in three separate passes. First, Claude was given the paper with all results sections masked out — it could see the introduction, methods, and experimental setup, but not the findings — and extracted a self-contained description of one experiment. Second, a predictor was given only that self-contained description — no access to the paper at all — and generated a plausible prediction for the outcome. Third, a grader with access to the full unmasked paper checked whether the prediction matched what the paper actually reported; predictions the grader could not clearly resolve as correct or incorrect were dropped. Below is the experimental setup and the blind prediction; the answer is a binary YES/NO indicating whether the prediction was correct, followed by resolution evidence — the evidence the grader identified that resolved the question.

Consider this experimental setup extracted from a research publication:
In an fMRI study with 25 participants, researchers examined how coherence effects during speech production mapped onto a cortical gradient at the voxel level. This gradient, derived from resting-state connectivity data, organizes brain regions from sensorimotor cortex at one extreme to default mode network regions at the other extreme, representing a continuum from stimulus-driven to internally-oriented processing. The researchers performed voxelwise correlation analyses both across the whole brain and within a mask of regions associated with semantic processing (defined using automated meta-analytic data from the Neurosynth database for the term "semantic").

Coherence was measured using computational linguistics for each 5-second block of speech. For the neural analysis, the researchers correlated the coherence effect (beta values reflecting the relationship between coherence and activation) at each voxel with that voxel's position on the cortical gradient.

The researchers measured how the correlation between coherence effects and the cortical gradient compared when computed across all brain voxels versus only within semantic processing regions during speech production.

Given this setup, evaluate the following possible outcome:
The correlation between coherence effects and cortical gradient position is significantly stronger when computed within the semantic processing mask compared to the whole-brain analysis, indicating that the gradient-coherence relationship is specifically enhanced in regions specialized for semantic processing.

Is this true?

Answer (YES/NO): NO